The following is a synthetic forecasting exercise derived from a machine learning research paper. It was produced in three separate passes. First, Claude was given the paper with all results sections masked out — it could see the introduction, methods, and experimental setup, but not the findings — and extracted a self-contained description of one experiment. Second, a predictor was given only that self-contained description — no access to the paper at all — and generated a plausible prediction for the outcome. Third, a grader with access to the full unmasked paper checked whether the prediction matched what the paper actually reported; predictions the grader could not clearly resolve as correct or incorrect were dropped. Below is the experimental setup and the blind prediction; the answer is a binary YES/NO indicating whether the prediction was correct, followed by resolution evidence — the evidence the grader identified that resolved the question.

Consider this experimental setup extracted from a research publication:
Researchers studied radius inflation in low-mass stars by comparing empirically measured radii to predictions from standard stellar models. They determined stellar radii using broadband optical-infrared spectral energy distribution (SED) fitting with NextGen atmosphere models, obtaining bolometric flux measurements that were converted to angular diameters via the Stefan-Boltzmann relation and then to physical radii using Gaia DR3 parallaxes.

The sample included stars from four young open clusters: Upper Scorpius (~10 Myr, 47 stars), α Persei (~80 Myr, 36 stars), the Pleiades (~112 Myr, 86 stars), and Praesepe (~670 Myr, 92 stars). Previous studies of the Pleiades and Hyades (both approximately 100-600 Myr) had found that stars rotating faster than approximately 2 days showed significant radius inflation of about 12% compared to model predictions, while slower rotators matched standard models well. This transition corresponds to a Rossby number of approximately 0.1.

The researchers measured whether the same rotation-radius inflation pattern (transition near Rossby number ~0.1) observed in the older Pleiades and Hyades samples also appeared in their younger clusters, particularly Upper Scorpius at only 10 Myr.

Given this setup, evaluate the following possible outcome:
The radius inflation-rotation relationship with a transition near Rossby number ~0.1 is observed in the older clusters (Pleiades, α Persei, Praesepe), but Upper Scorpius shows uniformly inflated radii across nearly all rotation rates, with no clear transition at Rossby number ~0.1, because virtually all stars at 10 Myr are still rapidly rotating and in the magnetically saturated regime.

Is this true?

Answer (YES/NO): NO